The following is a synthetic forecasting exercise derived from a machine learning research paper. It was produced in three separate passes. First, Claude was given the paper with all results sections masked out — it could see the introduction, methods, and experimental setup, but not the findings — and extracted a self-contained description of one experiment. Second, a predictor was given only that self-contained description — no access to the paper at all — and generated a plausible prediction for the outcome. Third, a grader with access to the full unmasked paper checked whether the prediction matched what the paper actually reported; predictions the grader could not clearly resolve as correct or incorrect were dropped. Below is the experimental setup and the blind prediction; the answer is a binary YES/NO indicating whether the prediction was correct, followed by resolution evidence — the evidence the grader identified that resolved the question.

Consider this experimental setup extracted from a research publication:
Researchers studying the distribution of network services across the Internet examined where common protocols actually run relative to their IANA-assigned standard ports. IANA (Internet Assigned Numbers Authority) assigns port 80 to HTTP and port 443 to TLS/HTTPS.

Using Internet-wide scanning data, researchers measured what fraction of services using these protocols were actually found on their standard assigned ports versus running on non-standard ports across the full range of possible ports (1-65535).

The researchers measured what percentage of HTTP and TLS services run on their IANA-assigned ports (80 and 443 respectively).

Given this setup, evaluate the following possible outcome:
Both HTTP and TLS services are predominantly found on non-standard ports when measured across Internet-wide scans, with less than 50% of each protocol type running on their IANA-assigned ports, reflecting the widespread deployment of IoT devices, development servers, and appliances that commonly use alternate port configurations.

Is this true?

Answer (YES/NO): YES